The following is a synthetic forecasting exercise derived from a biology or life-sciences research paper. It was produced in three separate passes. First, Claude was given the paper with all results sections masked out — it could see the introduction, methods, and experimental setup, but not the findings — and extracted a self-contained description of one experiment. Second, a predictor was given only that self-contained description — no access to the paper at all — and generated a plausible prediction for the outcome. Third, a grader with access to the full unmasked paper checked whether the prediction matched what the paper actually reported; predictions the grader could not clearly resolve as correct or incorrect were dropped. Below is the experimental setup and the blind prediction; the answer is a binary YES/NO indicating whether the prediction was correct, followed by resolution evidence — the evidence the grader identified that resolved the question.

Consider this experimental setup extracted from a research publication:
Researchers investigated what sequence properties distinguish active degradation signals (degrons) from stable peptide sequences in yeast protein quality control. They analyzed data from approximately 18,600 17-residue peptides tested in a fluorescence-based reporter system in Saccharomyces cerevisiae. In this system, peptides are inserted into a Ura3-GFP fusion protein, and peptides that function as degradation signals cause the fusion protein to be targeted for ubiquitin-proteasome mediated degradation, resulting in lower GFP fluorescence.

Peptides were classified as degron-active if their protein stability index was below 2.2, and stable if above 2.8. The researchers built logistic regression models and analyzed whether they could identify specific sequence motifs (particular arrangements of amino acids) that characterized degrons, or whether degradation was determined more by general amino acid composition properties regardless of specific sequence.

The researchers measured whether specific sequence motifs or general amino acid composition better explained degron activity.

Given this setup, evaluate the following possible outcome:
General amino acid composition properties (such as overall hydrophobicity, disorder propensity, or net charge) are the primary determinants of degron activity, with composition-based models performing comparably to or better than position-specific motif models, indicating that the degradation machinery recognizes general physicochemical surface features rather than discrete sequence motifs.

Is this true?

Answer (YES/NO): YES